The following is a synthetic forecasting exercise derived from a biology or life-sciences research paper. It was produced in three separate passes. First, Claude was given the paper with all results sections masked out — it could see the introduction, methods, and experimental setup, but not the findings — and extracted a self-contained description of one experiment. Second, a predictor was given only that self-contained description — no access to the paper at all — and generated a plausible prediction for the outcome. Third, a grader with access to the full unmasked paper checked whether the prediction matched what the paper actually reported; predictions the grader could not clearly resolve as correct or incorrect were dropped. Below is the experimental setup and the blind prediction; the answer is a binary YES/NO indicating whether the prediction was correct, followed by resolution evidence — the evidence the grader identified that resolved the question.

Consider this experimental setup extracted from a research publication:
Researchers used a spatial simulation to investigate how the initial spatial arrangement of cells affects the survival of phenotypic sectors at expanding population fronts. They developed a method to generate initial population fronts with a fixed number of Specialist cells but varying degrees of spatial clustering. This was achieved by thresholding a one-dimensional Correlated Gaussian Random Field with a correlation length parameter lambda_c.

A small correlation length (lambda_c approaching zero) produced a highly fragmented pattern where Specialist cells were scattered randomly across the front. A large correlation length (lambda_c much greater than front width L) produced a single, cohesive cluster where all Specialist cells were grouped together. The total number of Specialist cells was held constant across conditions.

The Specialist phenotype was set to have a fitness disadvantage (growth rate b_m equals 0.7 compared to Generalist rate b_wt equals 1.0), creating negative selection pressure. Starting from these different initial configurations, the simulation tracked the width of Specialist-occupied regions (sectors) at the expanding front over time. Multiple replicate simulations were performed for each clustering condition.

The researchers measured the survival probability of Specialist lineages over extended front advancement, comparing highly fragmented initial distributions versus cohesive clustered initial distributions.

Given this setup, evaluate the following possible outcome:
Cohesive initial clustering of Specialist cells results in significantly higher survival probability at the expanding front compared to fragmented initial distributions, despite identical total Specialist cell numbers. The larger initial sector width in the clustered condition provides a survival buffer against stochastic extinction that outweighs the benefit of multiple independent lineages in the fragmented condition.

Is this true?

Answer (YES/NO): YES